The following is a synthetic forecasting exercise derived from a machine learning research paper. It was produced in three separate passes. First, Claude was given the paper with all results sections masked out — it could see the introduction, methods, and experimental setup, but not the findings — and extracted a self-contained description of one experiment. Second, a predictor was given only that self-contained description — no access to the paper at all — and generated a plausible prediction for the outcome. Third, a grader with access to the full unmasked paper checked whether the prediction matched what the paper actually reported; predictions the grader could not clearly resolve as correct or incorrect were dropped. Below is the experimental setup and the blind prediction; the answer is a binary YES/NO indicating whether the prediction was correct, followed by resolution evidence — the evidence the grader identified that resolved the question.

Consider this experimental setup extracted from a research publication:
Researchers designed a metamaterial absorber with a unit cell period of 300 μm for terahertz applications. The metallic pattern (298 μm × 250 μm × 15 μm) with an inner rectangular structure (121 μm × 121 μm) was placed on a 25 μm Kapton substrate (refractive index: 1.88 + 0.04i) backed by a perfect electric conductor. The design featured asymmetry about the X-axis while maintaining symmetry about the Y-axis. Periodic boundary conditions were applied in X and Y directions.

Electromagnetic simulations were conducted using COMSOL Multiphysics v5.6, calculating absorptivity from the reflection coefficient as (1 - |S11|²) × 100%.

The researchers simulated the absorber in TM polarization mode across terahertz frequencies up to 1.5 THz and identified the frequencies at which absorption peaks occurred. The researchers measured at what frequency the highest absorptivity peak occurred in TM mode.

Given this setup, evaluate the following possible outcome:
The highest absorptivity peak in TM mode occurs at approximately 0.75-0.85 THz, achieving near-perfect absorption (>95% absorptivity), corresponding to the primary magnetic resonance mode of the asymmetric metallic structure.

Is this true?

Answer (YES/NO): NO